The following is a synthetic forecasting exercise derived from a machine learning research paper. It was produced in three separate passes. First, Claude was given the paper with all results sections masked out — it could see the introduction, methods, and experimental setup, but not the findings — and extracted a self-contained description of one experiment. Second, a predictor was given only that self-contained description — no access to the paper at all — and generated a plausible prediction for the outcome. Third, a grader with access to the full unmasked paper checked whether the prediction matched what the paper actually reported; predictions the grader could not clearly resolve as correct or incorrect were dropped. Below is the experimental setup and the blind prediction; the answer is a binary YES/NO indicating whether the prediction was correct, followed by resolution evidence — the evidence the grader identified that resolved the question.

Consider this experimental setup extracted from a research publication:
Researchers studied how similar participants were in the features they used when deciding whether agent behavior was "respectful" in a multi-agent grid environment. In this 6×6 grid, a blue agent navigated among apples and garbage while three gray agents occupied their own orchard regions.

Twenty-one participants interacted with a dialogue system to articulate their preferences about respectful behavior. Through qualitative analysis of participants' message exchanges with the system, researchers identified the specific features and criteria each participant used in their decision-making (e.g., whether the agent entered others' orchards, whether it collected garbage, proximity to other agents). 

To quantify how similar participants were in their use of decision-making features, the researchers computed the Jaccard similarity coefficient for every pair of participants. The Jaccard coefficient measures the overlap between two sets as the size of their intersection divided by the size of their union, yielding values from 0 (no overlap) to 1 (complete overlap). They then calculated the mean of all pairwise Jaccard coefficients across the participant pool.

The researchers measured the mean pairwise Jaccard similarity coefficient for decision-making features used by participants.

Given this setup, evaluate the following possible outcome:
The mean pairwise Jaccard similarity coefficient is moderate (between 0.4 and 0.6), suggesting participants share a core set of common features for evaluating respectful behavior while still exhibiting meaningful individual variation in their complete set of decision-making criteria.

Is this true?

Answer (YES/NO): NO